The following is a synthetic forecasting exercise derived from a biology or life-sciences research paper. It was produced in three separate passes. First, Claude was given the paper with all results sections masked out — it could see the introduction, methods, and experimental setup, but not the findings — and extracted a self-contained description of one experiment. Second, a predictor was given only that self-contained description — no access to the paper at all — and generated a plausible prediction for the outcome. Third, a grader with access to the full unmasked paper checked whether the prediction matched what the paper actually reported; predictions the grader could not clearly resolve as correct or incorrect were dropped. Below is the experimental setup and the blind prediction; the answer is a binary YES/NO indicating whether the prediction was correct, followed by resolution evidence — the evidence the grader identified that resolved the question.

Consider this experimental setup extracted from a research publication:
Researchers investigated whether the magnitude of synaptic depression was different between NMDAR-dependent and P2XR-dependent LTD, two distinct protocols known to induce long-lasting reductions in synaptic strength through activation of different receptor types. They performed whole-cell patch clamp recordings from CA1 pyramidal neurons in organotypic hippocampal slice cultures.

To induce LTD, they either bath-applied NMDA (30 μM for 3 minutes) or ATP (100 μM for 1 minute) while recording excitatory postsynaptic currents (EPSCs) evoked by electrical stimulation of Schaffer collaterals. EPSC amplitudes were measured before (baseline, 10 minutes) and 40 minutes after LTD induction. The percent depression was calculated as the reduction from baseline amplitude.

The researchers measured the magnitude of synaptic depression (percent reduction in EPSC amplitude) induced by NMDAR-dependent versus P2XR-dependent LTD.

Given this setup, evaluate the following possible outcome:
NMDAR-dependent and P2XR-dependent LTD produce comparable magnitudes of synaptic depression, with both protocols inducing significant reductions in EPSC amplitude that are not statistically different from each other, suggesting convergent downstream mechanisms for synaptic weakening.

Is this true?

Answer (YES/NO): NO